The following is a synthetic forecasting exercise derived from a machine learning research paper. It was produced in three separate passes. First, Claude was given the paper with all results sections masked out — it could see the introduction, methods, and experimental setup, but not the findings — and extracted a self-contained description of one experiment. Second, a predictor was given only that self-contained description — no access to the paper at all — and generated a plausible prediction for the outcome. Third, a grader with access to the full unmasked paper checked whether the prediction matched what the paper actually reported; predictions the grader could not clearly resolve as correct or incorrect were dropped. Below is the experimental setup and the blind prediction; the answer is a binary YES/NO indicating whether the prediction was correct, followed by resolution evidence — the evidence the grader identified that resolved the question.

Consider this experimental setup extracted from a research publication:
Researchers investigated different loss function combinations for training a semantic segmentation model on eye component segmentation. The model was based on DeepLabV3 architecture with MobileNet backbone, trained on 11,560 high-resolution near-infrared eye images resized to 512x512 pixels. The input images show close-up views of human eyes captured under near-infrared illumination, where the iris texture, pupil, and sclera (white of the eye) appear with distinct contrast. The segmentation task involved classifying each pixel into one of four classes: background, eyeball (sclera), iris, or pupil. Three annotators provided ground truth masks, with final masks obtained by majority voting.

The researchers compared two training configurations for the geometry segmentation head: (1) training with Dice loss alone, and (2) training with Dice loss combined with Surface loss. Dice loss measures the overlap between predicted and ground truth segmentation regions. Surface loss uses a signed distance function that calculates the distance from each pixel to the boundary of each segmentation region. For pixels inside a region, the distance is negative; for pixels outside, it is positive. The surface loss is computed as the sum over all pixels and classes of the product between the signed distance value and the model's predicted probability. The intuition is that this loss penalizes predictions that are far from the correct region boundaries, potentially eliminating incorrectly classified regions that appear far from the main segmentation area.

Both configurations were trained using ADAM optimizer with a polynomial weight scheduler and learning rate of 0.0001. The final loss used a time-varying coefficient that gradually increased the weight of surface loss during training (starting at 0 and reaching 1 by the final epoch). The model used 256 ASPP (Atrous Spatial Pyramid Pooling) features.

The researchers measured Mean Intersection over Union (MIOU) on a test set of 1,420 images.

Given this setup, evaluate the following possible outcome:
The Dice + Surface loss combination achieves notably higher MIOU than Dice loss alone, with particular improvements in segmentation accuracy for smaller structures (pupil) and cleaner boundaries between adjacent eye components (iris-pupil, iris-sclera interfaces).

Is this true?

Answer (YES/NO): NO